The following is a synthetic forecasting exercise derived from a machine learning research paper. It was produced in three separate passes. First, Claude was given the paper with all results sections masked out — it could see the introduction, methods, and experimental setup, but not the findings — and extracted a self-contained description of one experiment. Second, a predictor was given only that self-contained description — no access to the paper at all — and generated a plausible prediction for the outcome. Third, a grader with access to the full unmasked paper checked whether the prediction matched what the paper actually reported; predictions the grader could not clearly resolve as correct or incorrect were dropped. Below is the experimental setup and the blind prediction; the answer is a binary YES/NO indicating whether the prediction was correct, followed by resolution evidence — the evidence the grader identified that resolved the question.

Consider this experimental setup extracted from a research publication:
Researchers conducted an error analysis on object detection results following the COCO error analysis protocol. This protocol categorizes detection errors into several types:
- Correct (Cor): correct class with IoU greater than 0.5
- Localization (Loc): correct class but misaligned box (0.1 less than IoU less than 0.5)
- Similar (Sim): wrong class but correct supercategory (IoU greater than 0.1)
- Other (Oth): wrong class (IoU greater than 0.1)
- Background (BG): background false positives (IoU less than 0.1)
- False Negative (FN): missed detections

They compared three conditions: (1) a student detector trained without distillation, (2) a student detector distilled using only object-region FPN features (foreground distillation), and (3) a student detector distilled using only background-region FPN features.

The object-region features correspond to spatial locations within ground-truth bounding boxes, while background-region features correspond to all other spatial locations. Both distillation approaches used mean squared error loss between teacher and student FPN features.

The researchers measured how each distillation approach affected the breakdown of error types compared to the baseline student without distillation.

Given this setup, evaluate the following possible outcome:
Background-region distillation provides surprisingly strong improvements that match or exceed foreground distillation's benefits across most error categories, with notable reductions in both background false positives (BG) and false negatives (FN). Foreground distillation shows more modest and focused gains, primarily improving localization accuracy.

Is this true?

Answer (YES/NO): NO